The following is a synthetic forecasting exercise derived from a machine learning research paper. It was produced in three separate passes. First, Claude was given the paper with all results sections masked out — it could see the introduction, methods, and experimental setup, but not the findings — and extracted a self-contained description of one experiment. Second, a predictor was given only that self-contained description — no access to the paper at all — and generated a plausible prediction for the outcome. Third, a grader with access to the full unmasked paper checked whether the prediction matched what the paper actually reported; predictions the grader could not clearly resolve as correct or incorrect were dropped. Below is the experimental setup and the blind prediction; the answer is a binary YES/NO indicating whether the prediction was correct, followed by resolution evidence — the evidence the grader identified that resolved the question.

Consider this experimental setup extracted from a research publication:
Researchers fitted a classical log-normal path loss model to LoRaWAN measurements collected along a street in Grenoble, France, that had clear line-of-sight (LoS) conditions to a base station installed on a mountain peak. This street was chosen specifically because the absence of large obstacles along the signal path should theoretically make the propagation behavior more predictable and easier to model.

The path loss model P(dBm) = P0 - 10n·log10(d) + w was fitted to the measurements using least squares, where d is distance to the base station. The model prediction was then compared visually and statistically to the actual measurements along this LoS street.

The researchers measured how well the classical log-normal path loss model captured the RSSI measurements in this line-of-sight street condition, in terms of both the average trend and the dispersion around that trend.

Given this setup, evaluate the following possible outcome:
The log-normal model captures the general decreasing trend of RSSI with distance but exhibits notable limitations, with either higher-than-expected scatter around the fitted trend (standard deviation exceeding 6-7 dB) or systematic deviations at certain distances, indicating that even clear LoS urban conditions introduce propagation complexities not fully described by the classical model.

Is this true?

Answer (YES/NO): YES